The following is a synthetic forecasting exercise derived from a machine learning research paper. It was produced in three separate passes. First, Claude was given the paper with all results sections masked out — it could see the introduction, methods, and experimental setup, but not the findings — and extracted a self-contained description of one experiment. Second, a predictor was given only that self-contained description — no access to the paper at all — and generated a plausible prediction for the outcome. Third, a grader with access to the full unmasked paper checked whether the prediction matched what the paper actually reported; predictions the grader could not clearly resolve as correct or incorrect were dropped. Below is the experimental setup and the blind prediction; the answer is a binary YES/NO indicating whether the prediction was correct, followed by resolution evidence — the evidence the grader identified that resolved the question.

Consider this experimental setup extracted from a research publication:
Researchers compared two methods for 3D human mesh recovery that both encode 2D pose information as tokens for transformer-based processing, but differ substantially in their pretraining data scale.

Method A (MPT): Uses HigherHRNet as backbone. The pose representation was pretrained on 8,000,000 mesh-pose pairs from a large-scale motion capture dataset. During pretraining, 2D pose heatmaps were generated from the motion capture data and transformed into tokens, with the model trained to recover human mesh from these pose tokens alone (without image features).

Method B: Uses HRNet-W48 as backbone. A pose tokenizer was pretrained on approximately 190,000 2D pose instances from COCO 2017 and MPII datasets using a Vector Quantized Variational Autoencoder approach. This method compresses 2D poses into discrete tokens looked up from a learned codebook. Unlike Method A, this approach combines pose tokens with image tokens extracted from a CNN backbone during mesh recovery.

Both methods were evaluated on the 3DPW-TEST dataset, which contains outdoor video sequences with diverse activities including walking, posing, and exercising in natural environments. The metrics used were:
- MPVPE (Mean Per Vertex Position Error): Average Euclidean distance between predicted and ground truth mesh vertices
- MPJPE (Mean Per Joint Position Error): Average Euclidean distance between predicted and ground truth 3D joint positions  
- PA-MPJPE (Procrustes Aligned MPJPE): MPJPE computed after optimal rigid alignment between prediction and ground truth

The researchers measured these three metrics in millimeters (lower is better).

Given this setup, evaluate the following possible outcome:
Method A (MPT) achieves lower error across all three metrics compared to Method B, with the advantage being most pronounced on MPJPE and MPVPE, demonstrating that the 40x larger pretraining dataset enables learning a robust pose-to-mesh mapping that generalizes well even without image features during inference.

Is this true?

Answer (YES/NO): NO